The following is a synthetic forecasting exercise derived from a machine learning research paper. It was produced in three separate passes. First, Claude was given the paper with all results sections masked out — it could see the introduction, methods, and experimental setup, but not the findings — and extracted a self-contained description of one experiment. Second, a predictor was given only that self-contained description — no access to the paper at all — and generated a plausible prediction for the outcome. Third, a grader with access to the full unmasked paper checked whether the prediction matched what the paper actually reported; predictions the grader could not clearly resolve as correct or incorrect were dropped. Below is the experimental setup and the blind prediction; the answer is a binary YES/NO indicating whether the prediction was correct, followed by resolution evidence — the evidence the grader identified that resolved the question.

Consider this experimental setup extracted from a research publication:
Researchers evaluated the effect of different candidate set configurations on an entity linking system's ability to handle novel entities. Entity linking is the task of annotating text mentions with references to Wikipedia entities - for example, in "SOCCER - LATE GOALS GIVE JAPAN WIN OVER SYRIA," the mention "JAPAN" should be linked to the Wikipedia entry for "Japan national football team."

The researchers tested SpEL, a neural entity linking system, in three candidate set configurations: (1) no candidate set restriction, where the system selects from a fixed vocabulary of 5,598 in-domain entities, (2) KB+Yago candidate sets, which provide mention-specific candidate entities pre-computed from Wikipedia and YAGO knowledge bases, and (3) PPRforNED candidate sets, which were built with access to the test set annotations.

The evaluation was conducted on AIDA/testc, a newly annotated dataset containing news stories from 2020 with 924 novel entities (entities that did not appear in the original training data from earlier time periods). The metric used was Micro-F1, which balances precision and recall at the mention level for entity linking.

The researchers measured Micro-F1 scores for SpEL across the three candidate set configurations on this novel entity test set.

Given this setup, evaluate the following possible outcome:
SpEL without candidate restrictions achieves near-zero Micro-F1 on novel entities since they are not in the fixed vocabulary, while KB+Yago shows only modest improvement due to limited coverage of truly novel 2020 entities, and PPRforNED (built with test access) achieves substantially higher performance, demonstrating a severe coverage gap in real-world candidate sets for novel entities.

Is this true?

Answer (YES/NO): NO